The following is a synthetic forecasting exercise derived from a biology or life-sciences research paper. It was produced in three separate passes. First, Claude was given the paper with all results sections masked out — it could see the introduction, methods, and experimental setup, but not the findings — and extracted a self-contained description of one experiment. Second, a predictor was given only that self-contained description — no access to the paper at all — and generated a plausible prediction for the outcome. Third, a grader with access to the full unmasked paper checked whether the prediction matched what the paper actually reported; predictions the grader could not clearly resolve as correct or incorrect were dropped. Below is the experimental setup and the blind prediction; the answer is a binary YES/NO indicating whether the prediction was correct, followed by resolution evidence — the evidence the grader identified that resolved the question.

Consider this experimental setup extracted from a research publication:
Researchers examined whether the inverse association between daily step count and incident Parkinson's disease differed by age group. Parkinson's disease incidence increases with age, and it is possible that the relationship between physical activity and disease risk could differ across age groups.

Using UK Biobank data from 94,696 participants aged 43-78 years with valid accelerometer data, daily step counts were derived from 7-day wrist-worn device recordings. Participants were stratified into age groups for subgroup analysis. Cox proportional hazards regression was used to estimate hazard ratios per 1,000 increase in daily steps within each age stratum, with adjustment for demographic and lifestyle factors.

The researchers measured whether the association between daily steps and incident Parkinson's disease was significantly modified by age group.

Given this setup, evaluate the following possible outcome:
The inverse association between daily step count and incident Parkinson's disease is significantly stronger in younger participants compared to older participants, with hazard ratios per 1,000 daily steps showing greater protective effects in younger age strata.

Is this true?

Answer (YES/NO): NO